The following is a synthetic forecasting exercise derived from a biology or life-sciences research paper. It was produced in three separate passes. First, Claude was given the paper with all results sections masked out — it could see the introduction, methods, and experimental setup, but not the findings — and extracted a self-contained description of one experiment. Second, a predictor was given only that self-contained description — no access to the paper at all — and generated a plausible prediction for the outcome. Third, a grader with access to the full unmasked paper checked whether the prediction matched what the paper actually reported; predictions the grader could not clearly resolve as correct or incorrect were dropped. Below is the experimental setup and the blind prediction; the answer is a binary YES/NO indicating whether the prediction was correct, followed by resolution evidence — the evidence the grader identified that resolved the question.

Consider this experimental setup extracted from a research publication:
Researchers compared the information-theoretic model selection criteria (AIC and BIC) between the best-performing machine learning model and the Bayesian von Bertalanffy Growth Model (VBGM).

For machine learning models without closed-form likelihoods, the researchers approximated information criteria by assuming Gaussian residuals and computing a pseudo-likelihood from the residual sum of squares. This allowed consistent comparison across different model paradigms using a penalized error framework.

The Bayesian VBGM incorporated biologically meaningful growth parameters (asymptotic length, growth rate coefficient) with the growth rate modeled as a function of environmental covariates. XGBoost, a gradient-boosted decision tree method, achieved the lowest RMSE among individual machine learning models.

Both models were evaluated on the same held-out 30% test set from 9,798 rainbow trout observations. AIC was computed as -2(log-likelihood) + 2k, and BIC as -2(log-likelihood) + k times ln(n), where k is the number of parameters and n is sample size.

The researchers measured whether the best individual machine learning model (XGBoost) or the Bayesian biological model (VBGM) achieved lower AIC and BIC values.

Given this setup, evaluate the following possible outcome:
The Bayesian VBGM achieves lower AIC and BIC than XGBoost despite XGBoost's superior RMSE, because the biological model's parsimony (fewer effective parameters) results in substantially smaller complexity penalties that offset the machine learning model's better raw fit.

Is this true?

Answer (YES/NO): NO